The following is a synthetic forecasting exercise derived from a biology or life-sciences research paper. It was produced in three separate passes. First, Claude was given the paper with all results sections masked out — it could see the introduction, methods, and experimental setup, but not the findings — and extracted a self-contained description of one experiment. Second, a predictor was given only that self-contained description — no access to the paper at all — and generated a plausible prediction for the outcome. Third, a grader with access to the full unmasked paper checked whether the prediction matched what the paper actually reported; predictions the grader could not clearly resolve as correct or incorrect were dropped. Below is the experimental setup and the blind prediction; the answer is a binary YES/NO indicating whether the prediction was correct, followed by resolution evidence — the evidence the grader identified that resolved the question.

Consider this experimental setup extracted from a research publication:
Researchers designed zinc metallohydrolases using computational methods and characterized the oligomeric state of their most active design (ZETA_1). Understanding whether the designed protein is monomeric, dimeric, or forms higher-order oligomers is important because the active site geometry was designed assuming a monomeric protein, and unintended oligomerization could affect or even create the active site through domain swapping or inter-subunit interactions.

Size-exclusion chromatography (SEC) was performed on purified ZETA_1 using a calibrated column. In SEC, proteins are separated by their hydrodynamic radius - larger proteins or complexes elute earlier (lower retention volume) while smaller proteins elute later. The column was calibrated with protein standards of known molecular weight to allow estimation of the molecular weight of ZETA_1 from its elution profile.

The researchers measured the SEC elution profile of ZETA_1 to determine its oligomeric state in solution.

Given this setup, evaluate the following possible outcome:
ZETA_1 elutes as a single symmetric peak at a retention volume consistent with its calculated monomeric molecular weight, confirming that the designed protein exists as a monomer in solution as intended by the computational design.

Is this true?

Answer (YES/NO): YES